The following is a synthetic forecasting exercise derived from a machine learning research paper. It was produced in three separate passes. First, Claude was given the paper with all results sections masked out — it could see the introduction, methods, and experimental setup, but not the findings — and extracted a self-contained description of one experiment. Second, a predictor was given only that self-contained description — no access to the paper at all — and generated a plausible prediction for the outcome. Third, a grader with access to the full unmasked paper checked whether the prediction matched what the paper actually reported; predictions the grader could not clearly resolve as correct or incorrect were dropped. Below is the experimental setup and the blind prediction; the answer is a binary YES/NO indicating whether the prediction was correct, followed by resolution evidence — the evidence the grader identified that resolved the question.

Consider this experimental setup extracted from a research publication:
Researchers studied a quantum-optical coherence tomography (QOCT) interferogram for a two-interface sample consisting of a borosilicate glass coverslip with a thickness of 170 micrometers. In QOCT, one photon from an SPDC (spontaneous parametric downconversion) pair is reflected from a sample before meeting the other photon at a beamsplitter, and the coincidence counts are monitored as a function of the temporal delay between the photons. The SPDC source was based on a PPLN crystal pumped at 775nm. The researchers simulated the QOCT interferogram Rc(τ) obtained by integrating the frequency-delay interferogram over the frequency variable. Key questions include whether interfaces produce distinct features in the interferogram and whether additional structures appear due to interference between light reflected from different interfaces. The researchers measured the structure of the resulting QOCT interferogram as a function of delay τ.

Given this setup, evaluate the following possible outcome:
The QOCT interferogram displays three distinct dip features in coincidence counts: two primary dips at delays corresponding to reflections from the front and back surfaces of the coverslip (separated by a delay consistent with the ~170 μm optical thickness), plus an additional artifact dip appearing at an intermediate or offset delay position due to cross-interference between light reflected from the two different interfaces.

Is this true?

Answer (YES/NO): NO